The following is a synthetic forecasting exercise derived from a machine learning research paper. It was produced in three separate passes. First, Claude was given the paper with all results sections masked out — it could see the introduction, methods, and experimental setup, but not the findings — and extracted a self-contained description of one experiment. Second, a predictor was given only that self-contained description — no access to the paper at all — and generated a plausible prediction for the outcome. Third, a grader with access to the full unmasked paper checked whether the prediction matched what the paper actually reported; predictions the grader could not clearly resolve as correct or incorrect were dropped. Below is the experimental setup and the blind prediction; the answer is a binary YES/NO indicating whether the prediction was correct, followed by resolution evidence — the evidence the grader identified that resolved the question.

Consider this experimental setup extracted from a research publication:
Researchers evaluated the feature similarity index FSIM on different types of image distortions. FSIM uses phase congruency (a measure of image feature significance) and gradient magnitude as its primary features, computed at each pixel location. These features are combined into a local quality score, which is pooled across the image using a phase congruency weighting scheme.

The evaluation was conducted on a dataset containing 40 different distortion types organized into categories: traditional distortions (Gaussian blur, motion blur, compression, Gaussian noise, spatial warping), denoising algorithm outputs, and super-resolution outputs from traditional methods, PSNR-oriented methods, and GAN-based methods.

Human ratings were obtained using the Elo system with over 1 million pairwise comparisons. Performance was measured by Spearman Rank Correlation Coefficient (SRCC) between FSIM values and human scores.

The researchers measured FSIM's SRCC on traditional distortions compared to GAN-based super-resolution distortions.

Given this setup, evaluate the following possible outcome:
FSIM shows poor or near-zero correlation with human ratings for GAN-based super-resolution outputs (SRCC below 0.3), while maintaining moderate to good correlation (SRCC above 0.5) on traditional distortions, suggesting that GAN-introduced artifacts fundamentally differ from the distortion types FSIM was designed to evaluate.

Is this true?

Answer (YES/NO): NO